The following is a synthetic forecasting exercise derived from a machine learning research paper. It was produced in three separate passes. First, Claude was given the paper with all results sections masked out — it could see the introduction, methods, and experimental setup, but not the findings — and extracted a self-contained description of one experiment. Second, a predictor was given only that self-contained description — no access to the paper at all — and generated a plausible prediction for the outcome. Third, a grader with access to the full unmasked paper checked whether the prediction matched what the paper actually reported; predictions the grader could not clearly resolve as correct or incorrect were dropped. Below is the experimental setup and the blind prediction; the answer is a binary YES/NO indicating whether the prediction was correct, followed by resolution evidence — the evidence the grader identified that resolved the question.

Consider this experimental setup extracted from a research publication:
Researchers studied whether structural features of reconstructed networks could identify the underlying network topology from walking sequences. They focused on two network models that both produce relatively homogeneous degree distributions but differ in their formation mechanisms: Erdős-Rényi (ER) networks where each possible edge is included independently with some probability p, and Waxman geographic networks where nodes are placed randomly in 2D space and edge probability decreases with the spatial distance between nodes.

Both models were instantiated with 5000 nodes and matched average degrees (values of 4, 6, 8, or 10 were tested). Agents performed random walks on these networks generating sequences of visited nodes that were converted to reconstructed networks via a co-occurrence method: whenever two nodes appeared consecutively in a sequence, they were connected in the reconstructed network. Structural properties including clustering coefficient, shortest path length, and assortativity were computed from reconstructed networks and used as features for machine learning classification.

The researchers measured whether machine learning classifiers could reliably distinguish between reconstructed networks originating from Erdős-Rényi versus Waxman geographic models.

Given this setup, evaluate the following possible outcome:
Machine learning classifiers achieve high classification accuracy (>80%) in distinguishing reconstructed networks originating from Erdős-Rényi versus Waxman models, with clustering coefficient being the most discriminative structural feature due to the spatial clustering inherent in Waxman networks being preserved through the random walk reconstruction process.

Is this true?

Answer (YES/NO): NO